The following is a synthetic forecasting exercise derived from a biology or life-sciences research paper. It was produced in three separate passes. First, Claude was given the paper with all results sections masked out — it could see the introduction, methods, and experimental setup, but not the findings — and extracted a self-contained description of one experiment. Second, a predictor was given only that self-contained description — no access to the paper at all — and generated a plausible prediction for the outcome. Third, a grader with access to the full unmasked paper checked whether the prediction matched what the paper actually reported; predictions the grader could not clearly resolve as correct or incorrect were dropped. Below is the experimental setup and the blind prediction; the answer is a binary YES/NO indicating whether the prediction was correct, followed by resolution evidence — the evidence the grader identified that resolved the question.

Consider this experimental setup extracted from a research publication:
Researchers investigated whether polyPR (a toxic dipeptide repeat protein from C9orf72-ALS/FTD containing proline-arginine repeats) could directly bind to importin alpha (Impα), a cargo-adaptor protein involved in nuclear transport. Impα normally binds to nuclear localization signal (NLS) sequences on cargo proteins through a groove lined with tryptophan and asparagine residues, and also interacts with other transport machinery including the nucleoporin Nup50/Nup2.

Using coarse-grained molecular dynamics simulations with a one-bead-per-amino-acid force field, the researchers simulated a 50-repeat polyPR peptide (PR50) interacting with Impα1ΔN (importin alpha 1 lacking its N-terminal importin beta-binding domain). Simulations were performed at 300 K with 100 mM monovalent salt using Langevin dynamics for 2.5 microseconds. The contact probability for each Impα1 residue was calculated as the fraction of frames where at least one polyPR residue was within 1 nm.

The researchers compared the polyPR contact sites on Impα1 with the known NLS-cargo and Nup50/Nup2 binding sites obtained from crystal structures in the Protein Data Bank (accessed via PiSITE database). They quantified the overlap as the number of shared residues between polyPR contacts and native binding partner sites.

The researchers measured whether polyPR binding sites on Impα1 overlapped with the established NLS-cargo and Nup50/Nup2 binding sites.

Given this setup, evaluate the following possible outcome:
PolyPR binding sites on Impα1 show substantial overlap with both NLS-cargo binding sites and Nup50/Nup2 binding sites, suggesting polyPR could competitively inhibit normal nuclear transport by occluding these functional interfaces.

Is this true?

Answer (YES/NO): YES